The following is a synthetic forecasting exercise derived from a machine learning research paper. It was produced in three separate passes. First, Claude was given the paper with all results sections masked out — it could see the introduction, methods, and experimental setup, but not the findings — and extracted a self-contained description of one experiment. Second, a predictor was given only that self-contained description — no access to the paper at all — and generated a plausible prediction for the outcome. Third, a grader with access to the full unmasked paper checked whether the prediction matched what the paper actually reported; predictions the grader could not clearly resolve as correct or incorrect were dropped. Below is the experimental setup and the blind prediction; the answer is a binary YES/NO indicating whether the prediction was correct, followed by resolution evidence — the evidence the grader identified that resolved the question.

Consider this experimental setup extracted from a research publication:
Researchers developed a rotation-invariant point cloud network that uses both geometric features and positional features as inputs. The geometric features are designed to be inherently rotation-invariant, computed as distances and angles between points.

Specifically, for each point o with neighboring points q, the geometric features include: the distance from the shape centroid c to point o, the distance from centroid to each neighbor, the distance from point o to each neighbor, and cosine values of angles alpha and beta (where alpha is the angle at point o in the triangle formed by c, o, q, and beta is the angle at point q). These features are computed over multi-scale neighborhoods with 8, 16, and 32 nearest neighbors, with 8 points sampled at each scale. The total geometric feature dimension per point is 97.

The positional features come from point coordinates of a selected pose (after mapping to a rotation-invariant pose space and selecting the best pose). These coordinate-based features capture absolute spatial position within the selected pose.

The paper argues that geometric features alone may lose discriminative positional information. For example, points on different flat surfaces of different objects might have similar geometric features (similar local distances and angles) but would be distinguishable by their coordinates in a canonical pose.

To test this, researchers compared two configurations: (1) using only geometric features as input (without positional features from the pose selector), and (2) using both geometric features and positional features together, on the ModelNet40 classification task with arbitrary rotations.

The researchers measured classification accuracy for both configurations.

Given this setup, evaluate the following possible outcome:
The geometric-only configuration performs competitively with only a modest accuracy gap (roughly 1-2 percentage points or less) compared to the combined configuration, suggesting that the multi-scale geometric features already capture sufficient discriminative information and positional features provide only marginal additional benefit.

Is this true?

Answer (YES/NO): YES